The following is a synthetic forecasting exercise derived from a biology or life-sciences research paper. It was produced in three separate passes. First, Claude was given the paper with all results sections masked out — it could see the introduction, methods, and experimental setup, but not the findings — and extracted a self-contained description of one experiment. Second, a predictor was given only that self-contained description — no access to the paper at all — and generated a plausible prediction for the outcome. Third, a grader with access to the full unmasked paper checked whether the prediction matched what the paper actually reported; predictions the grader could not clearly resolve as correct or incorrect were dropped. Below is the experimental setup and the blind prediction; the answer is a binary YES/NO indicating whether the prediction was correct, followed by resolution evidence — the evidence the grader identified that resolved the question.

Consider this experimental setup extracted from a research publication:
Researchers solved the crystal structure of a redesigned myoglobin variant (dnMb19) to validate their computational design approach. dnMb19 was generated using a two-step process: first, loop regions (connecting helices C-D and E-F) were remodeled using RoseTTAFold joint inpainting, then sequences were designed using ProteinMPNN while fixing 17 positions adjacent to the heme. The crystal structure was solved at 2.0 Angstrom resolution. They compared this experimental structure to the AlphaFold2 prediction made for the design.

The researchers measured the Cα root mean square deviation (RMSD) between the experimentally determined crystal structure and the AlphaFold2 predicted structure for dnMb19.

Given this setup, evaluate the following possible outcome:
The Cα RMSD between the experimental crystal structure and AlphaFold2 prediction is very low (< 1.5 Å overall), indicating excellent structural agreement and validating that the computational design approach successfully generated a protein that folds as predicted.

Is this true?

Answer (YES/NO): YES